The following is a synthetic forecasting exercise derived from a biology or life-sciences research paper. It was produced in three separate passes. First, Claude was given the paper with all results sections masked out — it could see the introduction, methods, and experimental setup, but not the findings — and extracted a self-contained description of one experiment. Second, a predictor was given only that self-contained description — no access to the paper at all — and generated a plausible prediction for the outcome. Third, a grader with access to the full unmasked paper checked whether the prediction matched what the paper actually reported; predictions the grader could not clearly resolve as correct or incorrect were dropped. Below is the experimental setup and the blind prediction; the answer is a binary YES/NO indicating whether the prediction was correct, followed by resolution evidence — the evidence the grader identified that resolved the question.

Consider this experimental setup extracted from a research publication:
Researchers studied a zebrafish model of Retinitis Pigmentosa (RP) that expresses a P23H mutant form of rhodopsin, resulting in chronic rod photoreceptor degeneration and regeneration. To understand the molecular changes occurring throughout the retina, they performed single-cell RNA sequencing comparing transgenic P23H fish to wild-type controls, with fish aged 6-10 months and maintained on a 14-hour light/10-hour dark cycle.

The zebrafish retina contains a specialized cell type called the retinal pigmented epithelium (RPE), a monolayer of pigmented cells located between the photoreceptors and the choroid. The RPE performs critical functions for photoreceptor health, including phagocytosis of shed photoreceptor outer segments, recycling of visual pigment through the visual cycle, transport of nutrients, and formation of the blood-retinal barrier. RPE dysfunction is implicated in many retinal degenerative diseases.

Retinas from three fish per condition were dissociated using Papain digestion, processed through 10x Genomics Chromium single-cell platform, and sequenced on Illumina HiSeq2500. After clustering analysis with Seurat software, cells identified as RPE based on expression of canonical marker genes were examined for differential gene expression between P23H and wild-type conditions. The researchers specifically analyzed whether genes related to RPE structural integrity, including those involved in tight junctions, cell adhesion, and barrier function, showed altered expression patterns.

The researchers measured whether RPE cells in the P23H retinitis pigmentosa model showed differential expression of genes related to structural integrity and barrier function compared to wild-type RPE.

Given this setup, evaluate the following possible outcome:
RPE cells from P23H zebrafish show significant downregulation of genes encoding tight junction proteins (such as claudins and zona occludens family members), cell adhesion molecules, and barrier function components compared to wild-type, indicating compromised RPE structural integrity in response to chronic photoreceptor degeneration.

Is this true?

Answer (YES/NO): YES